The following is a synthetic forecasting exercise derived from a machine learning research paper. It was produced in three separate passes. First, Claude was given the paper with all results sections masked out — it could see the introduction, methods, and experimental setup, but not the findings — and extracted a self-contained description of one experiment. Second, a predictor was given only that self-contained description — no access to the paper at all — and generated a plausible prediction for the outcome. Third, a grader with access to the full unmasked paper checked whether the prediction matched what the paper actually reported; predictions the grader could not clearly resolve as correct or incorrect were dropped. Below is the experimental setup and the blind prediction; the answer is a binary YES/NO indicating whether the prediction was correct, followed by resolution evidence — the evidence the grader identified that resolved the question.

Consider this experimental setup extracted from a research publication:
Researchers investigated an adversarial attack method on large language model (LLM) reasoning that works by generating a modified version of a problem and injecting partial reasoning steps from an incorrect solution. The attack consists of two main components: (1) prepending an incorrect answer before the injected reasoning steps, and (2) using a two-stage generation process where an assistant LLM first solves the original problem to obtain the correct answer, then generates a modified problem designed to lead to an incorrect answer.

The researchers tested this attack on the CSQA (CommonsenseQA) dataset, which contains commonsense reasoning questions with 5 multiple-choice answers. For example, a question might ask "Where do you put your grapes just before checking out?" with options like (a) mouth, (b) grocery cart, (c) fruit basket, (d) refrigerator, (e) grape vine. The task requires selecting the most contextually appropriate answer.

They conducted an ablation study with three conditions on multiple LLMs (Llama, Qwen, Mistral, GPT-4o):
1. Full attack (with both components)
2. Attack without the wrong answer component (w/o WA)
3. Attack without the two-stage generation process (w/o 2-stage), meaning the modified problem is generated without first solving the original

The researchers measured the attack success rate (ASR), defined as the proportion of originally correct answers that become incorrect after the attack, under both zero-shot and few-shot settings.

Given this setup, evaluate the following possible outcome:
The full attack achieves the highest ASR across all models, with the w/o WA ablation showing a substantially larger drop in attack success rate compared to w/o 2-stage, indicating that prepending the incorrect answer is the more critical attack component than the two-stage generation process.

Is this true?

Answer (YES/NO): NO